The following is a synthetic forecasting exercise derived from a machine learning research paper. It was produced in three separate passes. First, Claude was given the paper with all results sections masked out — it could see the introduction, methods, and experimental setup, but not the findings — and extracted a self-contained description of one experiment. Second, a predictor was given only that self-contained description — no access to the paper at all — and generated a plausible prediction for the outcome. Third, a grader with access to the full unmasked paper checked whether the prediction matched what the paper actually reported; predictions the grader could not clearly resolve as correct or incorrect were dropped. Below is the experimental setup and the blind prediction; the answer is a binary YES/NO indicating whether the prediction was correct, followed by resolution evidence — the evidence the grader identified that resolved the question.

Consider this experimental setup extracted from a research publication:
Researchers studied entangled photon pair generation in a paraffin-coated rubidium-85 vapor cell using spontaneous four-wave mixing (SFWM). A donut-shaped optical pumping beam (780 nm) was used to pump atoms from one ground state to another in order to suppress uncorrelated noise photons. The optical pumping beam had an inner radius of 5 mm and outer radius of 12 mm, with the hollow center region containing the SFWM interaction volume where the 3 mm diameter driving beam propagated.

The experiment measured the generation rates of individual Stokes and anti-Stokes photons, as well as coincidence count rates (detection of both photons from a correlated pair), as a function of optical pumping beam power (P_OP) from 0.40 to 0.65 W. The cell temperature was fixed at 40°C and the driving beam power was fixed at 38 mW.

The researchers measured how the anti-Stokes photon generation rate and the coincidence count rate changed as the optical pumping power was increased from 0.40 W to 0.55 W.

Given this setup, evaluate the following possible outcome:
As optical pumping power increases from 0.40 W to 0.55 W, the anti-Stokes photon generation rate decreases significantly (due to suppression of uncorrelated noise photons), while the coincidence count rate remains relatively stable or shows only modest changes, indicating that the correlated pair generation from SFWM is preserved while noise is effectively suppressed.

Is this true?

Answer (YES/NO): NO